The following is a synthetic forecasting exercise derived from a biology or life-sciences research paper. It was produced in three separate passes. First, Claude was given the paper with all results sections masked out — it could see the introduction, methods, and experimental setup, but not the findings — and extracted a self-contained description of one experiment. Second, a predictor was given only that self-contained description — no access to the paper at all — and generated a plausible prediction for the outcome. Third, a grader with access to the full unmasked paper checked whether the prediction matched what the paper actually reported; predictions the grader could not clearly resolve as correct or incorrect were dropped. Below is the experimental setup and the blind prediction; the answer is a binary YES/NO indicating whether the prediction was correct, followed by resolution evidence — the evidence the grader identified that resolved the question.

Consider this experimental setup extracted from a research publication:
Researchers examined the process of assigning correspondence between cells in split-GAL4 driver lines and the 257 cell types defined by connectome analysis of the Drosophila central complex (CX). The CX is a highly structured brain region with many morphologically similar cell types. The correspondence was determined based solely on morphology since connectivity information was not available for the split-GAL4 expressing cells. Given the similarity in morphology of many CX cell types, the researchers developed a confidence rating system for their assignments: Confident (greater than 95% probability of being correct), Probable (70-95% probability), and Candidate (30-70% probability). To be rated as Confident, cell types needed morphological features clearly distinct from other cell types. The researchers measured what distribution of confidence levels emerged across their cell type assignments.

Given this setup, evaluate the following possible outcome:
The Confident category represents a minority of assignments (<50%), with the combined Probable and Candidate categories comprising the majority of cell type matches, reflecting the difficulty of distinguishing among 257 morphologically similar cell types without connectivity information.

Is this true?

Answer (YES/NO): YES